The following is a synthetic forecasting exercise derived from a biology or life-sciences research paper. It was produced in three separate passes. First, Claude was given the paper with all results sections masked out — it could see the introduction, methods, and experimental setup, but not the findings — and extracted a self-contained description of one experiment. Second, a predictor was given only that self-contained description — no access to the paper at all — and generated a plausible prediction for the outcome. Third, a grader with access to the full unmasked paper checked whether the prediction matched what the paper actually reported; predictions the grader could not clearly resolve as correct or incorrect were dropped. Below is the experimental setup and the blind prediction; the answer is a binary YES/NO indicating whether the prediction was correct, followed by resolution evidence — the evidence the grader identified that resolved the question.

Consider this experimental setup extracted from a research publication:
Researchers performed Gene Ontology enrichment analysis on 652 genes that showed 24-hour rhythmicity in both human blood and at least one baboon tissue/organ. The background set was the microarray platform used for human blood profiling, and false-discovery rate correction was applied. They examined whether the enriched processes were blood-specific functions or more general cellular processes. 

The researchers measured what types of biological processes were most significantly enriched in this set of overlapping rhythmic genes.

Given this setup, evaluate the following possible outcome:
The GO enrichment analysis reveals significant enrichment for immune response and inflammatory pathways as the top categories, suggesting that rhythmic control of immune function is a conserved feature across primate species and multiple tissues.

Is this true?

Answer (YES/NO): NO